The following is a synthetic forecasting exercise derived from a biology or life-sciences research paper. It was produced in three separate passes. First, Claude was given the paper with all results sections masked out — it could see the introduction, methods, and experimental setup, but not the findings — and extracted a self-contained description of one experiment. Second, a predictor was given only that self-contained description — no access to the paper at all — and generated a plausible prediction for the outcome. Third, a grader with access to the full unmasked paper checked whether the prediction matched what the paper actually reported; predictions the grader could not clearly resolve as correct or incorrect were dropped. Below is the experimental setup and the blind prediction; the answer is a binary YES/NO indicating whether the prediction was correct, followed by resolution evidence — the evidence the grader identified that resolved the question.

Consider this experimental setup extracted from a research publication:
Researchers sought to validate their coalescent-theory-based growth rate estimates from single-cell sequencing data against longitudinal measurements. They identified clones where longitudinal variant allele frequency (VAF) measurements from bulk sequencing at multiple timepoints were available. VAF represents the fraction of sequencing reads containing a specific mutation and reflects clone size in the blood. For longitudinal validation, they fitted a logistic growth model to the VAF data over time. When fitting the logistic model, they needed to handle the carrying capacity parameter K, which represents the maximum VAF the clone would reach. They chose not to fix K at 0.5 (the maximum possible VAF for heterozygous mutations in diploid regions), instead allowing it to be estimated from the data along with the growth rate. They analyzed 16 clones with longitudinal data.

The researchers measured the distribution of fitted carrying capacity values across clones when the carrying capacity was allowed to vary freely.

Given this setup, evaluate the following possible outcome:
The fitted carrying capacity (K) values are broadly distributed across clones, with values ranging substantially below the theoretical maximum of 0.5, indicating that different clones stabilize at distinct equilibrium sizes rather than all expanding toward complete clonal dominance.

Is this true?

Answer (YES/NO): YES